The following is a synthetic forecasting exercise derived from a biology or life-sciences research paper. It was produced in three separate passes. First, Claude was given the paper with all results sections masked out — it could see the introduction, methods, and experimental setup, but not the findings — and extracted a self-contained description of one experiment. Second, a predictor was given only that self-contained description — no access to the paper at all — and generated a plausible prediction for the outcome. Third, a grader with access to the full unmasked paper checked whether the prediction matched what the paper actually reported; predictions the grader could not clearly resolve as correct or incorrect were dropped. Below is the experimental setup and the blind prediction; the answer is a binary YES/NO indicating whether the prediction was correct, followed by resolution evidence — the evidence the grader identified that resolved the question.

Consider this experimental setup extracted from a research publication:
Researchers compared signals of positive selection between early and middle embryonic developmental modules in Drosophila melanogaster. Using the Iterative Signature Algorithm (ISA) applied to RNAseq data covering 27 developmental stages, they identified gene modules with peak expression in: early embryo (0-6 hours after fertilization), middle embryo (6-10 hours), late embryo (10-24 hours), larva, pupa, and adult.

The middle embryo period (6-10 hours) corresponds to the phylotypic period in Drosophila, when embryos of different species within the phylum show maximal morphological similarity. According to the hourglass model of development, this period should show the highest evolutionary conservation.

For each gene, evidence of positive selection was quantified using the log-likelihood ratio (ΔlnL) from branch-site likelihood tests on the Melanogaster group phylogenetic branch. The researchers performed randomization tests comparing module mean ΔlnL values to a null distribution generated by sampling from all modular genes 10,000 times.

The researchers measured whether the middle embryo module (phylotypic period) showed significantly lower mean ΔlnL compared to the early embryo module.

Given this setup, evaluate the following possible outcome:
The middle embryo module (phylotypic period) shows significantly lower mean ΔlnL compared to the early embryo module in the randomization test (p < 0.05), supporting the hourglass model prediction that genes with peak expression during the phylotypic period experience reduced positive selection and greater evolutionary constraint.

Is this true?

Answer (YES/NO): NO